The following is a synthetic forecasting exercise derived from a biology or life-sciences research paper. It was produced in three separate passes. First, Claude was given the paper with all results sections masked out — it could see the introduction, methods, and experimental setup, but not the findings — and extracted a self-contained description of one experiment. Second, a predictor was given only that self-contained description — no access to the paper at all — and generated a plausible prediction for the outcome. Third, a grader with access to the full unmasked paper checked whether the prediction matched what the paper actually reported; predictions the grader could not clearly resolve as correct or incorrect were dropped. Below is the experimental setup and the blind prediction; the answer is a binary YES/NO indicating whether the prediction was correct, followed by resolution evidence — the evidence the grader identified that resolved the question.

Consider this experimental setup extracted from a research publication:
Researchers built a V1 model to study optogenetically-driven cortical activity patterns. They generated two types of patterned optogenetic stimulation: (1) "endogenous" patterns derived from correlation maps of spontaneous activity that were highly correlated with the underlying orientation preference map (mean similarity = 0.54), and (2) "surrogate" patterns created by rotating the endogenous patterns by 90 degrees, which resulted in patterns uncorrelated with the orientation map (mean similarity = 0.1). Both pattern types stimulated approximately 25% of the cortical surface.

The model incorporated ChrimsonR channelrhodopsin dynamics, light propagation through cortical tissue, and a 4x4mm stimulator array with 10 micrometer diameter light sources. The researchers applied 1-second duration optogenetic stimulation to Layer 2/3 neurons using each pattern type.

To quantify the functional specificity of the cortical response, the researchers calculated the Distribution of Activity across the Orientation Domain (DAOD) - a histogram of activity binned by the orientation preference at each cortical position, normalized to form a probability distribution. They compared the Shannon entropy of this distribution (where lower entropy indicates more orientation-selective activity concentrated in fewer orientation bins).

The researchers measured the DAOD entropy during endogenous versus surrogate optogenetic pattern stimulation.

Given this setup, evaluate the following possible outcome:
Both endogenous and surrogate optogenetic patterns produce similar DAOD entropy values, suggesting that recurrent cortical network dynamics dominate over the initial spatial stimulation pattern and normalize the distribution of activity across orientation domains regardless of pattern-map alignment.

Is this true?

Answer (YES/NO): NO